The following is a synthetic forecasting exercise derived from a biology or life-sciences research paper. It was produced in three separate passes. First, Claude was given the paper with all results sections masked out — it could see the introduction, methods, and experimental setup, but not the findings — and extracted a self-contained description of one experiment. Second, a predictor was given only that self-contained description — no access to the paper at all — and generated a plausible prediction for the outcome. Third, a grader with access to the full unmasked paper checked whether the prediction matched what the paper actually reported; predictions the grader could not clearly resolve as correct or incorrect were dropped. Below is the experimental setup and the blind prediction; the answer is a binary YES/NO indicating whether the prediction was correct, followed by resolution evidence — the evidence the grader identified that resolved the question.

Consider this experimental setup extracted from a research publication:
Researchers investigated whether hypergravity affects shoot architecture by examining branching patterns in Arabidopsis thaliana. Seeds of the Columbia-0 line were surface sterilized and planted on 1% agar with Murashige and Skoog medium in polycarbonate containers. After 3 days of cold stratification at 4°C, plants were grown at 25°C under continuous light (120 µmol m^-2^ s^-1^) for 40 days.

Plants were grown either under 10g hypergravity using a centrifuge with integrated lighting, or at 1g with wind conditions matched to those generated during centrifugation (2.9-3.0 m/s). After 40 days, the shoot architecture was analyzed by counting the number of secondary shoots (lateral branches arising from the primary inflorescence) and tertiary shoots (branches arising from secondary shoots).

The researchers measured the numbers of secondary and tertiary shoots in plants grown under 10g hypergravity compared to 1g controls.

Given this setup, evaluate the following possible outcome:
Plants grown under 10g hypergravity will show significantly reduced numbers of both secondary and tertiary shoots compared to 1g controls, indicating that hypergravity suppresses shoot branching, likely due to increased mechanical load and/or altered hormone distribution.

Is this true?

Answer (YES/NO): NO